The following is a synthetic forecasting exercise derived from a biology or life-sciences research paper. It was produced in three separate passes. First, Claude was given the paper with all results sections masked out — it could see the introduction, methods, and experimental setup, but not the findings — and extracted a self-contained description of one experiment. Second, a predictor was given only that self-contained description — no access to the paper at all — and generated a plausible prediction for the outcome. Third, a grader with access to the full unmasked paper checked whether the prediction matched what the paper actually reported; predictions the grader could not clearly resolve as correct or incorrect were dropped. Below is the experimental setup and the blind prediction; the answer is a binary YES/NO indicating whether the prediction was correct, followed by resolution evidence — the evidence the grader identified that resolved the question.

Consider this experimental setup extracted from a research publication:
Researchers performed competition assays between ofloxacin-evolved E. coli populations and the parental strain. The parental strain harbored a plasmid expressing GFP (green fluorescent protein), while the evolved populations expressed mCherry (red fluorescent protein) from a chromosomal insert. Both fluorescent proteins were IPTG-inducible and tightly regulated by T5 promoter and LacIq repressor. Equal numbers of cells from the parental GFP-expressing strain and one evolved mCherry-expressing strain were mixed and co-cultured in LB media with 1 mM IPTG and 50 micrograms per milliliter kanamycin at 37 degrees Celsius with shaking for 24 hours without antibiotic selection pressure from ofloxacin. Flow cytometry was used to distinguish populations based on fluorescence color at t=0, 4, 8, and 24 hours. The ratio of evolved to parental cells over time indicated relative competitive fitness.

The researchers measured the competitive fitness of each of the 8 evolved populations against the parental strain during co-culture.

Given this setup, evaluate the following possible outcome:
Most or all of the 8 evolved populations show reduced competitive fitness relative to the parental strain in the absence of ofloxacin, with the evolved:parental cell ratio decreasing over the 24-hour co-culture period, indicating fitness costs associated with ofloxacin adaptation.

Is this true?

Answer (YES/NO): YES